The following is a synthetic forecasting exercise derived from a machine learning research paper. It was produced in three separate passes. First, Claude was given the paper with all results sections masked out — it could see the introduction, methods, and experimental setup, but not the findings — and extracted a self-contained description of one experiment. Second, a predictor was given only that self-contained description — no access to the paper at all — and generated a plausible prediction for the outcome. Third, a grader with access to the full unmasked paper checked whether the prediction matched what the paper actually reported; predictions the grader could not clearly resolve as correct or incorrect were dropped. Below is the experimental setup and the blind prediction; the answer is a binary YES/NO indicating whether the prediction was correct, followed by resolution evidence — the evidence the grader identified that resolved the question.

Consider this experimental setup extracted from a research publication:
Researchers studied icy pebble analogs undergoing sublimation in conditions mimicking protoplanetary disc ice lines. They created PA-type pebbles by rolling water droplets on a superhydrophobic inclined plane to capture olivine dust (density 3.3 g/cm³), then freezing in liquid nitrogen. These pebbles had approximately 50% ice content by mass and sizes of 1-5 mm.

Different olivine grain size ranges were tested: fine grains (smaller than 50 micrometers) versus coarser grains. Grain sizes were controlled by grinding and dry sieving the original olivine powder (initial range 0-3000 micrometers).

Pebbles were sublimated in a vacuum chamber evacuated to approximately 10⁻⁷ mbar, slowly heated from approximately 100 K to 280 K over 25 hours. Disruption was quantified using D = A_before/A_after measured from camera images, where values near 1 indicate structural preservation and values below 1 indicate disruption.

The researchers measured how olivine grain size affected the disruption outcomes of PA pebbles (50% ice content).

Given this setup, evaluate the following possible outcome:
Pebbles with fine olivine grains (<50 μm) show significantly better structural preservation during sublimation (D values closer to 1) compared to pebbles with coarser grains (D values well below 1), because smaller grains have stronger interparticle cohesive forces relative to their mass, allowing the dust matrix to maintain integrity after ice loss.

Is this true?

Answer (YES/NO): YES